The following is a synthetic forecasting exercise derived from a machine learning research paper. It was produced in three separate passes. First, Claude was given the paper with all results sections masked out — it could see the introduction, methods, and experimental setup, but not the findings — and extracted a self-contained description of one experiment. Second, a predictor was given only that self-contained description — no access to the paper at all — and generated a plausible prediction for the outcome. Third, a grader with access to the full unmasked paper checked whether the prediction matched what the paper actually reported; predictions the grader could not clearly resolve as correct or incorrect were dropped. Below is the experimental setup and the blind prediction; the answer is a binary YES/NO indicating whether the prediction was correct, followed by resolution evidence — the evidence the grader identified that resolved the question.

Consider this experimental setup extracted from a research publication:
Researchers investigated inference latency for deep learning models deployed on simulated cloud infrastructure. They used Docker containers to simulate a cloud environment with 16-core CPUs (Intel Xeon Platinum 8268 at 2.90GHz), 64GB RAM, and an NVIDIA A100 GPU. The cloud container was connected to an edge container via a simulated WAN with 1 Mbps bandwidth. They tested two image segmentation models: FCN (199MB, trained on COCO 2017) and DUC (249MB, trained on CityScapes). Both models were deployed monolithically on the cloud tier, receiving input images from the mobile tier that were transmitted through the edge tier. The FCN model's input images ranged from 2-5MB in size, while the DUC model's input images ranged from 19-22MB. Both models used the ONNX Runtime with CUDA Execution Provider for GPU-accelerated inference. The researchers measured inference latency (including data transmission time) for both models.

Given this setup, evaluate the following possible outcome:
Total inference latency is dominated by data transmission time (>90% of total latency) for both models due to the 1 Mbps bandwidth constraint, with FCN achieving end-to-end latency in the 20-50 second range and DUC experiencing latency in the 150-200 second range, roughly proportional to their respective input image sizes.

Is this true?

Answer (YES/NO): NO